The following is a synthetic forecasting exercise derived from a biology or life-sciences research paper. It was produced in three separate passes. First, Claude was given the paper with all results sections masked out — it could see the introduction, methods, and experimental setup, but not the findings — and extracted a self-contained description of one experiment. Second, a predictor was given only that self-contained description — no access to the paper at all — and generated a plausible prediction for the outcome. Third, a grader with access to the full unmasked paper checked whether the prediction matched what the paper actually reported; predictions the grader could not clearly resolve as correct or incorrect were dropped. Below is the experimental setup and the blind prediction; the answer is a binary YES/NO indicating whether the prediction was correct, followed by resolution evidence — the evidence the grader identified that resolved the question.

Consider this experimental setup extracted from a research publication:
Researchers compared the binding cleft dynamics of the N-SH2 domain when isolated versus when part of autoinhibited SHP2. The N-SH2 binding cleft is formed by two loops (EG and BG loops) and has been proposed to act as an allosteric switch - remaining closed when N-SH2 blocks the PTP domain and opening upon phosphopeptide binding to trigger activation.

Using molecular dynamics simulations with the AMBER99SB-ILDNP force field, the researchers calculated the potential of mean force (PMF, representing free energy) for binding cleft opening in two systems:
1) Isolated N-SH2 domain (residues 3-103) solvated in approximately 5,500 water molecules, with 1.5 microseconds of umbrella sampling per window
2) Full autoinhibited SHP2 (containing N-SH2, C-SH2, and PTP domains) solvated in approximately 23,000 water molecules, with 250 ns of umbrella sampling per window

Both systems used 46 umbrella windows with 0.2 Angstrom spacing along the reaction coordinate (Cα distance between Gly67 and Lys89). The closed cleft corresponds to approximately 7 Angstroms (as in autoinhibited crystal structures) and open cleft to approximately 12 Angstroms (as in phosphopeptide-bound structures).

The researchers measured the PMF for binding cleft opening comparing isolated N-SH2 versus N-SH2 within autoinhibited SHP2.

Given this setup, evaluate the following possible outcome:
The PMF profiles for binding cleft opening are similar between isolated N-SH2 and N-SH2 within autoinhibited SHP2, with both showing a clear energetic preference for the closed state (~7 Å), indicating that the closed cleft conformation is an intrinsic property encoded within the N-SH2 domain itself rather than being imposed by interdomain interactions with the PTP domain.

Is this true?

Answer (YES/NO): NO